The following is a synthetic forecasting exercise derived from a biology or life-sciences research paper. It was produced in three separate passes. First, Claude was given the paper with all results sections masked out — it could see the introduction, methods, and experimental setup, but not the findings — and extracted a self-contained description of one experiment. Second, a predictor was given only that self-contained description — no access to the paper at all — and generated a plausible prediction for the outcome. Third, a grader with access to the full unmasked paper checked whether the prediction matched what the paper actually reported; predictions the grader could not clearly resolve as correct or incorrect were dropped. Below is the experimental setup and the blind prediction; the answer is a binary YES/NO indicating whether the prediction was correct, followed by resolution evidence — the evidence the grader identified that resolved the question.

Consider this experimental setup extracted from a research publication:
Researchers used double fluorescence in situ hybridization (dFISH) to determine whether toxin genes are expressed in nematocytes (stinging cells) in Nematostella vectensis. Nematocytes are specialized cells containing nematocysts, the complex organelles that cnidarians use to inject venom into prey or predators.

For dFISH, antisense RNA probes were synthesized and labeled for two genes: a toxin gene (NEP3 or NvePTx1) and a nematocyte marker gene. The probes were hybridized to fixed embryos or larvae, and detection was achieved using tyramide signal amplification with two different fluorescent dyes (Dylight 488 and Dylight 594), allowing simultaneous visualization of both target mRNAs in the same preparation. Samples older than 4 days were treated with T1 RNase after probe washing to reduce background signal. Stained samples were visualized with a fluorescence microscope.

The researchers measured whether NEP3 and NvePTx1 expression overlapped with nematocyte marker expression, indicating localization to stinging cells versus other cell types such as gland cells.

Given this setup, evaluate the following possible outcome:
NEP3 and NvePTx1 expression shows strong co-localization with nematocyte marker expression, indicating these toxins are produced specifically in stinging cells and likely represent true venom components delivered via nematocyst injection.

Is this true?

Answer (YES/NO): NO